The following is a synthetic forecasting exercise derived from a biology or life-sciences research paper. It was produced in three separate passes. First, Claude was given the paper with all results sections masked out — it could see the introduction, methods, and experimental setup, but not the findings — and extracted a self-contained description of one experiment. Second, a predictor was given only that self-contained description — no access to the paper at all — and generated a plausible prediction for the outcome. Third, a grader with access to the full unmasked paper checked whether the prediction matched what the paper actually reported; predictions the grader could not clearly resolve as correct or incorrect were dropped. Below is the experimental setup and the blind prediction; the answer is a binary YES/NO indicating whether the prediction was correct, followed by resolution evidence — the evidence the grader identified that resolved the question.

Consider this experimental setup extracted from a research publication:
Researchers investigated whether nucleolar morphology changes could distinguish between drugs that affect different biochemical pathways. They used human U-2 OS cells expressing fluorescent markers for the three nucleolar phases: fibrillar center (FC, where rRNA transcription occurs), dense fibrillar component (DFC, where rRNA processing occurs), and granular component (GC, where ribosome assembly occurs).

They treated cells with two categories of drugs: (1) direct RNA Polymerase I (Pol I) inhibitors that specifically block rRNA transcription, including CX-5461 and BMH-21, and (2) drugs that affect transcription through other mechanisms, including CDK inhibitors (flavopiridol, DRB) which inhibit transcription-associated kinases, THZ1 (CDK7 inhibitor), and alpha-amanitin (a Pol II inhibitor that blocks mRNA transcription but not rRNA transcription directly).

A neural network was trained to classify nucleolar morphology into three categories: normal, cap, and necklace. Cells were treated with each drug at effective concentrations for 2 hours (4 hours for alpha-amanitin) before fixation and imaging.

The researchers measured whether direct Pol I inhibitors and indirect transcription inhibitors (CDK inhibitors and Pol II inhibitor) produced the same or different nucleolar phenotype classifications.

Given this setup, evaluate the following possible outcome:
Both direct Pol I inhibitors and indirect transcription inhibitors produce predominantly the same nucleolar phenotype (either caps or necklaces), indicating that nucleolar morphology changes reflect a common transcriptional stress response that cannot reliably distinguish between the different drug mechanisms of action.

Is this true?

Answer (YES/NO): NO